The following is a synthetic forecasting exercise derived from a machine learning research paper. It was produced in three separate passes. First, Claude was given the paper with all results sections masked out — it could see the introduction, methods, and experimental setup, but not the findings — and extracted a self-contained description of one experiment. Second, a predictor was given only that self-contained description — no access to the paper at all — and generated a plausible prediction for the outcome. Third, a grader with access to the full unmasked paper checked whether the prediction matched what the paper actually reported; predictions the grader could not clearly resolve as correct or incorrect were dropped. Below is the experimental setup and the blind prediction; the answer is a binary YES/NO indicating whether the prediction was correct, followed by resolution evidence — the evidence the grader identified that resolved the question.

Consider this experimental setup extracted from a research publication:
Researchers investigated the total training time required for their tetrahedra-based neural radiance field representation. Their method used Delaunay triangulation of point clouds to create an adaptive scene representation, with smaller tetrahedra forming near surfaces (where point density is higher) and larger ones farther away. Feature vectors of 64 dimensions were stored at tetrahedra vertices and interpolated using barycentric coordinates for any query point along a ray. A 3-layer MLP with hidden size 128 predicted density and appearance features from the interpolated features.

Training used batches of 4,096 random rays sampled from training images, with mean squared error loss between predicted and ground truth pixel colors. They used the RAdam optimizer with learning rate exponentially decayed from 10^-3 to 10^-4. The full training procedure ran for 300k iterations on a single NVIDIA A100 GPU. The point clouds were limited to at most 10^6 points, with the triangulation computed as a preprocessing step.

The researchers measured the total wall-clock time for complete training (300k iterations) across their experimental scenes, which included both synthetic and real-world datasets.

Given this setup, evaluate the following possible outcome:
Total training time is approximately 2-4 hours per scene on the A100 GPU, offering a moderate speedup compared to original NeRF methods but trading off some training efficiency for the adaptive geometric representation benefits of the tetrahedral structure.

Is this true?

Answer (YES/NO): NO